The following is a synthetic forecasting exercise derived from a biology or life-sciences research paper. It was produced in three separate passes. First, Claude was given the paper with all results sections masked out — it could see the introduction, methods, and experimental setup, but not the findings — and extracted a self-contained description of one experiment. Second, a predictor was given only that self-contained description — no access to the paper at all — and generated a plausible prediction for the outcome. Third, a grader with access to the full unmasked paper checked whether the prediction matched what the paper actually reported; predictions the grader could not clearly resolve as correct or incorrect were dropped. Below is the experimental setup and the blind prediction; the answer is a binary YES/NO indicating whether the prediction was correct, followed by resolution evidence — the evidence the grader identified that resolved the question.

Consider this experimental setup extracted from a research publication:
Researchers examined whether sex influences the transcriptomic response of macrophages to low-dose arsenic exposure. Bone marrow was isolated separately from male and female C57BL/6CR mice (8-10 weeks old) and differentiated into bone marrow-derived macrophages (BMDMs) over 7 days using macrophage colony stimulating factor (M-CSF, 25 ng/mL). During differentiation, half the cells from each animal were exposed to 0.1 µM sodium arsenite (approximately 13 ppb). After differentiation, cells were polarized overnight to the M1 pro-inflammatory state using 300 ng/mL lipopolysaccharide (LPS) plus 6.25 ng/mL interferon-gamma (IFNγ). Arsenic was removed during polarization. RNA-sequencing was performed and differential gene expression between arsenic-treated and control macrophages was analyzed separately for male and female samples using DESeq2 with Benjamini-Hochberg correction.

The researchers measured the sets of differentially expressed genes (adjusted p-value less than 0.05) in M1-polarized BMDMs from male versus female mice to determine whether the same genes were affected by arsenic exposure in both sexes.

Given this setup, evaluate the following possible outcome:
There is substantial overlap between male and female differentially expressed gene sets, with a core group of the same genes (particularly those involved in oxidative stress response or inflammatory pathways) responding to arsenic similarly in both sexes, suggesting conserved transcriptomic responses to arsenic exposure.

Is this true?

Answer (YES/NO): NO